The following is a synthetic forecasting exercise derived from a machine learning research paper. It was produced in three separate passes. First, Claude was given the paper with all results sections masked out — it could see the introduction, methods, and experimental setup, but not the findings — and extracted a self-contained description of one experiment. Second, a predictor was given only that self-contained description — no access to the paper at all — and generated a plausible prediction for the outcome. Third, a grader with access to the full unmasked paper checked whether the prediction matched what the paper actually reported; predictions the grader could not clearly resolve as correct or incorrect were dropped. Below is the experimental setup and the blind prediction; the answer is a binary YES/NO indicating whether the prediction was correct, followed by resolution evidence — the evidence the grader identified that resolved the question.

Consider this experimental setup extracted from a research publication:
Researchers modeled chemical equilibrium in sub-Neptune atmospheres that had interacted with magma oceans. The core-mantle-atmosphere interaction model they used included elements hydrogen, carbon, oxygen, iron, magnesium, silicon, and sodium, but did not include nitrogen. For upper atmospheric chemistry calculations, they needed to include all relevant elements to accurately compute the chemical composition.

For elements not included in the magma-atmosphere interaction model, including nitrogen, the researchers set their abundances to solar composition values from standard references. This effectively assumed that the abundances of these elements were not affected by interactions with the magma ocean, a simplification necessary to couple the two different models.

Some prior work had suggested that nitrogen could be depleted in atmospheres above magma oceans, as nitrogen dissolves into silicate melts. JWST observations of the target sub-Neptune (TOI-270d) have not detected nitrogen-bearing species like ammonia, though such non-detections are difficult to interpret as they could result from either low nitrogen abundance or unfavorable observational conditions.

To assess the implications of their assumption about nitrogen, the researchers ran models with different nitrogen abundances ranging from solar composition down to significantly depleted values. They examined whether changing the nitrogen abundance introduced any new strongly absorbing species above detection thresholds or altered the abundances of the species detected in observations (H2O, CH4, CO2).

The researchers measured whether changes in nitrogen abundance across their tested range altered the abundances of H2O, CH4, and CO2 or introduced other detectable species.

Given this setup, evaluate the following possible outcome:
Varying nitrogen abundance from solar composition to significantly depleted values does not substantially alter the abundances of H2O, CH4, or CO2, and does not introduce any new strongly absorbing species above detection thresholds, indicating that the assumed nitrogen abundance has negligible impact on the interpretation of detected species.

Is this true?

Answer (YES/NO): NO